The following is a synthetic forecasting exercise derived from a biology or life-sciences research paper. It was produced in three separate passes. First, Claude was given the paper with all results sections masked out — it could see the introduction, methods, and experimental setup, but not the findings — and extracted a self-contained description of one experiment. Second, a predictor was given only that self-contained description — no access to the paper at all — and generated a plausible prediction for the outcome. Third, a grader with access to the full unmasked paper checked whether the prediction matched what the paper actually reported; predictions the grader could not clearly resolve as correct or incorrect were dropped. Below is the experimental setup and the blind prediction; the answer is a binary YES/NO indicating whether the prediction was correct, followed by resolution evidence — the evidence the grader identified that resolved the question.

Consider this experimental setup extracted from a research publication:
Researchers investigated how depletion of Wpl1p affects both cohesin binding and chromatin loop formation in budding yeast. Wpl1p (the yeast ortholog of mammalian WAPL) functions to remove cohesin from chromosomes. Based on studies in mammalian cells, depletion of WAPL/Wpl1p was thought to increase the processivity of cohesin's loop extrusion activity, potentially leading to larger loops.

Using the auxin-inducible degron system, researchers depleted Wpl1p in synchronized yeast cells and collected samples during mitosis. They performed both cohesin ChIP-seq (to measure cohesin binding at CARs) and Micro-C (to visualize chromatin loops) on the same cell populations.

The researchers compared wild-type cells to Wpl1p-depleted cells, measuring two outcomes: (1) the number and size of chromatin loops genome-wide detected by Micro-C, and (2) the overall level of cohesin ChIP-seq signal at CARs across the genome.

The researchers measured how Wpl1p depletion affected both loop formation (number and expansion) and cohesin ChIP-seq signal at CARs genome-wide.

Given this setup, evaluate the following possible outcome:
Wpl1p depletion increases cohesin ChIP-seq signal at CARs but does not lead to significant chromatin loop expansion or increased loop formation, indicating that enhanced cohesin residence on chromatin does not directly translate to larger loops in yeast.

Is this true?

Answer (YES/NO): NO